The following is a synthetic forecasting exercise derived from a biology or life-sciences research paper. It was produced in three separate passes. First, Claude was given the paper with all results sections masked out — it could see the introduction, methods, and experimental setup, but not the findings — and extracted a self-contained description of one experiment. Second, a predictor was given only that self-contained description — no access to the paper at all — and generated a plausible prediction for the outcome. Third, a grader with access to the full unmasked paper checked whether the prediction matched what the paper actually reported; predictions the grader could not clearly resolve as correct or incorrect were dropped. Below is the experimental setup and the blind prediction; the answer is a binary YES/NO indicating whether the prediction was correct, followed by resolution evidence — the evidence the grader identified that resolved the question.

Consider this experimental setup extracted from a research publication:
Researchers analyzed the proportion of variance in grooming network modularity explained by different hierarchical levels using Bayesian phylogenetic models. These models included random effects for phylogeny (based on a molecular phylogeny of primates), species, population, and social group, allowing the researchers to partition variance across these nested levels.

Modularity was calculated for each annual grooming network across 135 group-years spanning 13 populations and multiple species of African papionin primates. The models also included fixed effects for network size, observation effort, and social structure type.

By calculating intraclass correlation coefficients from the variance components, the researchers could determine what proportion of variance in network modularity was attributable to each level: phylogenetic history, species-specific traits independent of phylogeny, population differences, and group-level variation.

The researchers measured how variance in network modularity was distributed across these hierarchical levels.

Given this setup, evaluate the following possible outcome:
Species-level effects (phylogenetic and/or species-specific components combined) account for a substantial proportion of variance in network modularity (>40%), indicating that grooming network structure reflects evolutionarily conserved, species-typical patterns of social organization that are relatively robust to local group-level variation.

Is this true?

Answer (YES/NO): NO